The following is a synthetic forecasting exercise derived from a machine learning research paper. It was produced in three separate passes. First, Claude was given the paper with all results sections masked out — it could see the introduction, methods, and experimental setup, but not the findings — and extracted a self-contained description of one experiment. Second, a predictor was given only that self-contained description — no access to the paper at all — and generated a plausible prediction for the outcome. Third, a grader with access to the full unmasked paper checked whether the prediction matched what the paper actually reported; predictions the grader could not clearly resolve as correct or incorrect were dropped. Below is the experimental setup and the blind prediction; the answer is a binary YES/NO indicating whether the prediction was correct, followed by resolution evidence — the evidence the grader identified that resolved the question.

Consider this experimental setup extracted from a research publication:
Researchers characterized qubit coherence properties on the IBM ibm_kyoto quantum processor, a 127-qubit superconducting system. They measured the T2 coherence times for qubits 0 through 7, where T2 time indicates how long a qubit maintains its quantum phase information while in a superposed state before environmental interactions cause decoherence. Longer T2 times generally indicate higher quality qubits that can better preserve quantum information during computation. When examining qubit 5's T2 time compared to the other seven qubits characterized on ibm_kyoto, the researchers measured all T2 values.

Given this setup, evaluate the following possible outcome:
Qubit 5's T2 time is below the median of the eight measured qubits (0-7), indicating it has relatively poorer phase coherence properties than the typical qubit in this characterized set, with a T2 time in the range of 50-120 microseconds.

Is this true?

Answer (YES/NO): NO